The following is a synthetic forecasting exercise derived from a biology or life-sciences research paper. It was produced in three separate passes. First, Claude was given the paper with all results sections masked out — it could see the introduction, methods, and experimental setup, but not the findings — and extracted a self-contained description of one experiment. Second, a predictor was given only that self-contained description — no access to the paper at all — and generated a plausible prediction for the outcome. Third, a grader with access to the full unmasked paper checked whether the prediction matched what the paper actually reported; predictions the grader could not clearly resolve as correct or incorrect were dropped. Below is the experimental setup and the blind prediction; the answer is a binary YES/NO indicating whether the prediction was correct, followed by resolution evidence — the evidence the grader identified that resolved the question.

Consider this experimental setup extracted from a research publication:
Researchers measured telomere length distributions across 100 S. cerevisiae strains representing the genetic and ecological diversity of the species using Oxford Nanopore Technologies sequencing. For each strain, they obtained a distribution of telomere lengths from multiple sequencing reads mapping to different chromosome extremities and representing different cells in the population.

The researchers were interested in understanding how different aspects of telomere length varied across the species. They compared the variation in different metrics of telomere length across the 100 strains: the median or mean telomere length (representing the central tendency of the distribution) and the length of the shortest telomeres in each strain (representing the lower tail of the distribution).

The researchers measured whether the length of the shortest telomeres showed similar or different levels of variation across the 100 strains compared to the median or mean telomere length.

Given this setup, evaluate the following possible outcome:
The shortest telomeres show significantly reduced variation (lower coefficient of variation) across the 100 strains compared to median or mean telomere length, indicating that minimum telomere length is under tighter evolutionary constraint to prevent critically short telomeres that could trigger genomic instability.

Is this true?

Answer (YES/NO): YES